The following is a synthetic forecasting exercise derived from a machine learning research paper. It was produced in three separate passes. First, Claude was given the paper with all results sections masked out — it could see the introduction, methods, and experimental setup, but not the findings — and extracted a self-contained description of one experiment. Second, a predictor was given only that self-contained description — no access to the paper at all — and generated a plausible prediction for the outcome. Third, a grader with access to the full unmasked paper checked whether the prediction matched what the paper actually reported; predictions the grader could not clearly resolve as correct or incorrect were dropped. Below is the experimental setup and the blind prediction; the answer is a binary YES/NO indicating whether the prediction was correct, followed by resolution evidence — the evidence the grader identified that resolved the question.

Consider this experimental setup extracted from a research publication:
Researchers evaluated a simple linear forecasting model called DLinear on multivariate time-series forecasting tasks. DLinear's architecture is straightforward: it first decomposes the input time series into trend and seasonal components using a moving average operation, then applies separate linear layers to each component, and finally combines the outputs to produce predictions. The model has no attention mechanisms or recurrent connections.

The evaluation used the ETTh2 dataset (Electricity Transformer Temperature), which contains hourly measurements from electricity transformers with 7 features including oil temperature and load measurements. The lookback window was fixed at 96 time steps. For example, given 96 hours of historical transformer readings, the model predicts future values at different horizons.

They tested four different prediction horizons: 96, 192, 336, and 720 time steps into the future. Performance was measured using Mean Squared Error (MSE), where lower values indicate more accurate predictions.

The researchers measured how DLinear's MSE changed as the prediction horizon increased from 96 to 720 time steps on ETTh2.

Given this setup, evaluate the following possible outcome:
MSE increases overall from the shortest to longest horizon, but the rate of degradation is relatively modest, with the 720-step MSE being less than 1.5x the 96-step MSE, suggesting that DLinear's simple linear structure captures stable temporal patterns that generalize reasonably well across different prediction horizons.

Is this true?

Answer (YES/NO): NO